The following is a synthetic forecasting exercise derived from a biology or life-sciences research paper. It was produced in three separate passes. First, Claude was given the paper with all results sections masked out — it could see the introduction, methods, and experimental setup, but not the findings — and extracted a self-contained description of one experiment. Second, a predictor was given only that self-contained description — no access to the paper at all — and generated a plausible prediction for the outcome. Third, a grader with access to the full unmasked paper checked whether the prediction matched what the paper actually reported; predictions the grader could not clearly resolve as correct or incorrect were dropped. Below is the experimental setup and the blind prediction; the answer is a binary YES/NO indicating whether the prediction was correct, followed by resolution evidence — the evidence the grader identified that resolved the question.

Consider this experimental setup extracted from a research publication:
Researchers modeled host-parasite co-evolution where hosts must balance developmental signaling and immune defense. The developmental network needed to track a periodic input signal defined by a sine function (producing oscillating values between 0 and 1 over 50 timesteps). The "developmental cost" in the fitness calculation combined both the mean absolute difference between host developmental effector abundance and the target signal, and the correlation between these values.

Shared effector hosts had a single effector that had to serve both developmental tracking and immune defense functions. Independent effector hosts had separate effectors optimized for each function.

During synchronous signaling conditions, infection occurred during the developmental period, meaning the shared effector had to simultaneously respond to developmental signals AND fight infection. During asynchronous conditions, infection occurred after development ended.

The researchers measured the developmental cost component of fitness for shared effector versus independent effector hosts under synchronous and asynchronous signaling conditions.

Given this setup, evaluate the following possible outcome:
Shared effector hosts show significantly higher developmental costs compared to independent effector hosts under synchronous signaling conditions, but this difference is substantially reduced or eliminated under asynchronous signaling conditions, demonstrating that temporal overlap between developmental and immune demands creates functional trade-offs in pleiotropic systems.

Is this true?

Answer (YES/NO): NO